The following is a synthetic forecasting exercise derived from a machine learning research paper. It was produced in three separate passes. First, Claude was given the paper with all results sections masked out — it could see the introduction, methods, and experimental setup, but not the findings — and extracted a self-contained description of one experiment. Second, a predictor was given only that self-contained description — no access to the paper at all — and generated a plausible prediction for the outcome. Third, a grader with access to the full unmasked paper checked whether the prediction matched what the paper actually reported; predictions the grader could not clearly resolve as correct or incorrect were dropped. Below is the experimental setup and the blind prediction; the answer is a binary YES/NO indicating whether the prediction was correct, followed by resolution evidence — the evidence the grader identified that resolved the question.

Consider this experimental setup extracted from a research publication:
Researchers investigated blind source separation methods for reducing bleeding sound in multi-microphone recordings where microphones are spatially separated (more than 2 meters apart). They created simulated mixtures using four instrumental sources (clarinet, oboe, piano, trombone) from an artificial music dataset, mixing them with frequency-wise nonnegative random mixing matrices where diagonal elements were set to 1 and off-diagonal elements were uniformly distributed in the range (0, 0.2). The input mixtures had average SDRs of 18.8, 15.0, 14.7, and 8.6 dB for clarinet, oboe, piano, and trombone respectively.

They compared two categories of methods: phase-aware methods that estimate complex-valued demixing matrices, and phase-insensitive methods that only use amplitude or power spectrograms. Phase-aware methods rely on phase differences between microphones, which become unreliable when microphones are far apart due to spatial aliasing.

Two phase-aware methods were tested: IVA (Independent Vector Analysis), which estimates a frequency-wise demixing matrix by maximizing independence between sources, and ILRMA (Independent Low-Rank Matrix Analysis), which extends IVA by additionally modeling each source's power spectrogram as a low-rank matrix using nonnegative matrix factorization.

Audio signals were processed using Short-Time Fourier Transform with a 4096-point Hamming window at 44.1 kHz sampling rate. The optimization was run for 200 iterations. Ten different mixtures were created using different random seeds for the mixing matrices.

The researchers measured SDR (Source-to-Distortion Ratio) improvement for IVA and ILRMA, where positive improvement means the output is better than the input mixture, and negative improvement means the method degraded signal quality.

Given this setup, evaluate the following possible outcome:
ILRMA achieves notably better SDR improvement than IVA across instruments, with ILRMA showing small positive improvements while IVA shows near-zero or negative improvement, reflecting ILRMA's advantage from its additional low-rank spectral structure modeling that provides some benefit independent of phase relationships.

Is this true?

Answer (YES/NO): NO